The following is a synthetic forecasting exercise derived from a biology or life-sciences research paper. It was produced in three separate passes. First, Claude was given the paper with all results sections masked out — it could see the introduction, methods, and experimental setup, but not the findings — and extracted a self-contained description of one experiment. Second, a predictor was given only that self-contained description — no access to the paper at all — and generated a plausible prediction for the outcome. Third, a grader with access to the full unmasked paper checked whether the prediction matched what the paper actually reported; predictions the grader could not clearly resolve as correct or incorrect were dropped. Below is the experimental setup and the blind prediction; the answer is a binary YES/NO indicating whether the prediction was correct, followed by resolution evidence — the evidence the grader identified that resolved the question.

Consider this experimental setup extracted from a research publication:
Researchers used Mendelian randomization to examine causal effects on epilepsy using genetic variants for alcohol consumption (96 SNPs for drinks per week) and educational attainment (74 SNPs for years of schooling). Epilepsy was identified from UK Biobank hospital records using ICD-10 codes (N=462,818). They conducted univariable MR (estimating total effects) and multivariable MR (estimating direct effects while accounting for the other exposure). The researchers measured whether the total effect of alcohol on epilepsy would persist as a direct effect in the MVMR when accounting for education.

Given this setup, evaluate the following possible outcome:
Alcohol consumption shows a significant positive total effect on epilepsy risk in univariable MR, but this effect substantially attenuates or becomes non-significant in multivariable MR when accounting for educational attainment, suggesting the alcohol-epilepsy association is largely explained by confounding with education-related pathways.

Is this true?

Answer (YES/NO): YES